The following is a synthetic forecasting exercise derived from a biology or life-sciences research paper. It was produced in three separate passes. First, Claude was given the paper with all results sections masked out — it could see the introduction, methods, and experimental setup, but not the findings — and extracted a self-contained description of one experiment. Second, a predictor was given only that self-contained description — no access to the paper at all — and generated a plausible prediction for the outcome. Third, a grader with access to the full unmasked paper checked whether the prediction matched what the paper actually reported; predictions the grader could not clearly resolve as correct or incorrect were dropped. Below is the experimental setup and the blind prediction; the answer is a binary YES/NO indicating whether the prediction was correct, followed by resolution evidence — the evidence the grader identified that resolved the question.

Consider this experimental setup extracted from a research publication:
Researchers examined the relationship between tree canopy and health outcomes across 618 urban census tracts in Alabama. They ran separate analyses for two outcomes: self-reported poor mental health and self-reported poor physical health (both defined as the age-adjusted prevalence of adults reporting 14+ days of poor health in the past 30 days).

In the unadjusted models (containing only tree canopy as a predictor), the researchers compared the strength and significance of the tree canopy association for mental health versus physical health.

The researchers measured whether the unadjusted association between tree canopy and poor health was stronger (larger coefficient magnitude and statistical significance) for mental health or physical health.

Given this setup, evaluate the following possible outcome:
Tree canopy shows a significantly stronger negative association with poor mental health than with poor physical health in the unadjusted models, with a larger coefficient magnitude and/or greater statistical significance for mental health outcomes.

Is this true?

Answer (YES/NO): NO